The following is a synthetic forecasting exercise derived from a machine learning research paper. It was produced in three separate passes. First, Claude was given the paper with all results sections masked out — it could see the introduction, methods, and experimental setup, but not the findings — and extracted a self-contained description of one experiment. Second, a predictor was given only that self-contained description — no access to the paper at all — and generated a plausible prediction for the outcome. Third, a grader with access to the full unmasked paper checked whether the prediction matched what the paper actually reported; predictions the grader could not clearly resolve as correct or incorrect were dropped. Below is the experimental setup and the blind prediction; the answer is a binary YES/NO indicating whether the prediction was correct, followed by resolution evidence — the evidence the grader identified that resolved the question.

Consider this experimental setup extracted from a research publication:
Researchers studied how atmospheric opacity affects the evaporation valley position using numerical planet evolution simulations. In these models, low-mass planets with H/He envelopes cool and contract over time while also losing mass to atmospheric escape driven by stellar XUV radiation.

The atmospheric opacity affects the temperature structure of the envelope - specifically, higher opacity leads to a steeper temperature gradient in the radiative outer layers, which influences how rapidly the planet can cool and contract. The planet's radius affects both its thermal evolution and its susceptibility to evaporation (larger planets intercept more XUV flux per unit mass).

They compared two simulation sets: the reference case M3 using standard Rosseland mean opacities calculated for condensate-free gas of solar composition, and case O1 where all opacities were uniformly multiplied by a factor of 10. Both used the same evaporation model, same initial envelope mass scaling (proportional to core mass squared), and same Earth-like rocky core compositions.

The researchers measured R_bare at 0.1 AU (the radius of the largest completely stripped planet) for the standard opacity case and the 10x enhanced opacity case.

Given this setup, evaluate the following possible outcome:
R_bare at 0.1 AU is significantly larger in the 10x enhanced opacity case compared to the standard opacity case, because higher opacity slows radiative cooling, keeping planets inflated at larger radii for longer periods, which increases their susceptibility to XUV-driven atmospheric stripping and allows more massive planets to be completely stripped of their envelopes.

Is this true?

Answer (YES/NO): NO